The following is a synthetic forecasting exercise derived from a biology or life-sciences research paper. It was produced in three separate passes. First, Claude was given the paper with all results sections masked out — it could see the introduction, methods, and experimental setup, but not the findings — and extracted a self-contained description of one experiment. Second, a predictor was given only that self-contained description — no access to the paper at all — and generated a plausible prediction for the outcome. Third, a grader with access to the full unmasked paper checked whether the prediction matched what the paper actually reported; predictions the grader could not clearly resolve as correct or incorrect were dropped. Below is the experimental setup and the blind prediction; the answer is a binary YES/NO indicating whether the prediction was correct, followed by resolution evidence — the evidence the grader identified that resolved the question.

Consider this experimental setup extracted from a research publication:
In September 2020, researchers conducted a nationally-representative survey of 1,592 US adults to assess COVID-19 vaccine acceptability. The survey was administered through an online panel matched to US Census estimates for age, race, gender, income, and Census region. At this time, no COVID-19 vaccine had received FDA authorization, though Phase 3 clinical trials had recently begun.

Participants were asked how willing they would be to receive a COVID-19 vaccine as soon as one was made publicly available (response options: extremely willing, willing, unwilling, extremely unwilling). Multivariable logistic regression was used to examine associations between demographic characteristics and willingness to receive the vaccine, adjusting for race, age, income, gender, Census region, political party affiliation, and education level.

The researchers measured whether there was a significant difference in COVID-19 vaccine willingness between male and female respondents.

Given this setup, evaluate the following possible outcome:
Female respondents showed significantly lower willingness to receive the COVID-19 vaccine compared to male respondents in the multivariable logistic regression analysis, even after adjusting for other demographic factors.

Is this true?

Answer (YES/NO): YES